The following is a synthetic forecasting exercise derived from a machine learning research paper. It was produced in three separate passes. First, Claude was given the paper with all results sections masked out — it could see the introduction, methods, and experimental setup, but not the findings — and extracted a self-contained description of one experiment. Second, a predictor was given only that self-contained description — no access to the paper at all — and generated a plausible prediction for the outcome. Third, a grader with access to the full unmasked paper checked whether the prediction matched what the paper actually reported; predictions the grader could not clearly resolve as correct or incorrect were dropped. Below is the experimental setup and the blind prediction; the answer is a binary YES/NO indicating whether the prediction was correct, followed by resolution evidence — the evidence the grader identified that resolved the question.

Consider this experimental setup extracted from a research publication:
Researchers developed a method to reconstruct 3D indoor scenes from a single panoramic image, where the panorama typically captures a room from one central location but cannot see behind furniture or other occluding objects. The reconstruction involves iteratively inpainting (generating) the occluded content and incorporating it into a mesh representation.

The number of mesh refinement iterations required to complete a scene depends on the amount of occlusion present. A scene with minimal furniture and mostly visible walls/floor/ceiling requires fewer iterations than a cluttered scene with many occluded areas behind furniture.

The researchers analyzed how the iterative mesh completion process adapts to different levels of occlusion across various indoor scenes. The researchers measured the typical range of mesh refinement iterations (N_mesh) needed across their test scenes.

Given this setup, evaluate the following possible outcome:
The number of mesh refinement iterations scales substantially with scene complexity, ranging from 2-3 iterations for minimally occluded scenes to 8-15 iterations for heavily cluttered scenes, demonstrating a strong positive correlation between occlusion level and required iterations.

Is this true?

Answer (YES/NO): NO